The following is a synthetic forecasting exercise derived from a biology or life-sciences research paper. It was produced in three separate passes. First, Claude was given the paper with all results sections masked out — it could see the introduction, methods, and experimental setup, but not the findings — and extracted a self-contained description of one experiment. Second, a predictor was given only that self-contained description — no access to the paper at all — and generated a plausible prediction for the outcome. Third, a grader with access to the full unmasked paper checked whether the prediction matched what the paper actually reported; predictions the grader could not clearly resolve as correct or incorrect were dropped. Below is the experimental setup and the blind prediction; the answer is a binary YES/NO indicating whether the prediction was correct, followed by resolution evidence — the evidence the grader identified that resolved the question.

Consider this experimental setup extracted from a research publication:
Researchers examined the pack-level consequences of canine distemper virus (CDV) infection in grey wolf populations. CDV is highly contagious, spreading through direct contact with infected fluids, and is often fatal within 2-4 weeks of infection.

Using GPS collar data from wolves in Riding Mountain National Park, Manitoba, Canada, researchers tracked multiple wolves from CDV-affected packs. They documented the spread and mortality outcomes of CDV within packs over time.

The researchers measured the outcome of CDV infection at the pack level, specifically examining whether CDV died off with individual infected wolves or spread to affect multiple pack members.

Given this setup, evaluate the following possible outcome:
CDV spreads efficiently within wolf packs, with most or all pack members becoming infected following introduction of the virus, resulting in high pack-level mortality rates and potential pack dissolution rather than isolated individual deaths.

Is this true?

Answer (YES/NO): YES